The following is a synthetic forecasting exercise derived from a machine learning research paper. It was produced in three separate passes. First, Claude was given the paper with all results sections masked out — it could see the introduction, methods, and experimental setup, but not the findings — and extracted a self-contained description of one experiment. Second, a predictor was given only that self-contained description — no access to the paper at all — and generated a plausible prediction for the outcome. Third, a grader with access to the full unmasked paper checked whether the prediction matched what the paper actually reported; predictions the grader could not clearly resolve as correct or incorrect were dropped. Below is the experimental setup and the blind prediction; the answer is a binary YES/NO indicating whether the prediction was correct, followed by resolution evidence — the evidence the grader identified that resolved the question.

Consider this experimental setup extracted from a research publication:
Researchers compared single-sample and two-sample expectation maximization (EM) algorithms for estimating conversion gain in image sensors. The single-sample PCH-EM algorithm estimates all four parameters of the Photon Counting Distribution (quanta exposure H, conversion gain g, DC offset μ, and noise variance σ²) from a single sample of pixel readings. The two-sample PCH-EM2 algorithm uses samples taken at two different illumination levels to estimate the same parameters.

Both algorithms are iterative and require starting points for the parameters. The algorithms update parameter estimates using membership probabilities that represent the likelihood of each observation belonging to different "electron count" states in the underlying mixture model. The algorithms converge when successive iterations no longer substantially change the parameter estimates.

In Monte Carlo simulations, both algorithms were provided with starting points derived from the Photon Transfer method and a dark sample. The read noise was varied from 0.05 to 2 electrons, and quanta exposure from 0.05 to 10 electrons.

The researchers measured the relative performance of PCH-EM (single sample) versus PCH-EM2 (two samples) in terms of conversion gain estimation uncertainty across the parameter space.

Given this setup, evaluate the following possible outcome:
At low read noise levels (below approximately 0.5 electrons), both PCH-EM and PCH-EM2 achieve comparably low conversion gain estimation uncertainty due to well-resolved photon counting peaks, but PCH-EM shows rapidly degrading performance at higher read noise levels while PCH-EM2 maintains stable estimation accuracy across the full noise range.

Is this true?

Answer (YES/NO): NO